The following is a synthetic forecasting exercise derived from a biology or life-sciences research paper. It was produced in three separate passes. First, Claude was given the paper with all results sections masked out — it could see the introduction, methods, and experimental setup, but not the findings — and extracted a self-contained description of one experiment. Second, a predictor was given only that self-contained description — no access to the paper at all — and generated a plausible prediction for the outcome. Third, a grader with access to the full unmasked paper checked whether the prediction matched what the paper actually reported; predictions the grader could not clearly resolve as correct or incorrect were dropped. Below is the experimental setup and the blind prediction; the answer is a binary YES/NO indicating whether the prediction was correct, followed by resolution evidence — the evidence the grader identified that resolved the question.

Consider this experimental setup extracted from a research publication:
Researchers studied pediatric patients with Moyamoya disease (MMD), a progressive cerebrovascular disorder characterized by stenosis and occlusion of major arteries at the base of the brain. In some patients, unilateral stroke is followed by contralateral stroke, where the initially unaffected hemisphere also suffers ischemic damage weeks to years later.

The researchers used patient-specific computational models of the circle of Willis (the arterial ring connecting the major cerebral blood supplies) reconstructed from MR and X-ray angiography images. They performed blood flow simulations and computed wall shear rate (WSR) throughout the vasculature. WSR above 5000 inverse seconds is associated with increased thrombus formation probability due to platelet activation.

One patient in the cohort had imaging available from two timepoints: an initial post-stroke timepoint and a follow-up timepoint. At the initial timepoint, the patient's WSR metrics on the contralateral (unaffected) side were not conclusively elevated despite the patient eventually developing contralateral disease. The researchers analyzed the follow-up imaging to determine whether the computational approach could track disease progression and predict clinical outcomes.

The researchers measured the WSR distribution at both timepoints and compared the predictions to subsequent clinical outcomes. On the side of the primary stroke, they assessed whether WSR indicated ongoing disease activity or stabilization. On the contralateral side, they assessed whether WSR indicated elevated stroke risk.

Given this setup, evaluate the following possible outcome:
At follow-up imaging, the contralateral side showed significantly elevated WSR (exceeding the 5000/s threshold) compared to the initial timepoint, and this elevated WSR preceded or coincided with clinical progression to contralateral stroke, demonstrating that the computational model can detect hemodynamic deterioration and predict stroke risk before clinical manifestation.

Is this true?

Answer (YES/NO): YES